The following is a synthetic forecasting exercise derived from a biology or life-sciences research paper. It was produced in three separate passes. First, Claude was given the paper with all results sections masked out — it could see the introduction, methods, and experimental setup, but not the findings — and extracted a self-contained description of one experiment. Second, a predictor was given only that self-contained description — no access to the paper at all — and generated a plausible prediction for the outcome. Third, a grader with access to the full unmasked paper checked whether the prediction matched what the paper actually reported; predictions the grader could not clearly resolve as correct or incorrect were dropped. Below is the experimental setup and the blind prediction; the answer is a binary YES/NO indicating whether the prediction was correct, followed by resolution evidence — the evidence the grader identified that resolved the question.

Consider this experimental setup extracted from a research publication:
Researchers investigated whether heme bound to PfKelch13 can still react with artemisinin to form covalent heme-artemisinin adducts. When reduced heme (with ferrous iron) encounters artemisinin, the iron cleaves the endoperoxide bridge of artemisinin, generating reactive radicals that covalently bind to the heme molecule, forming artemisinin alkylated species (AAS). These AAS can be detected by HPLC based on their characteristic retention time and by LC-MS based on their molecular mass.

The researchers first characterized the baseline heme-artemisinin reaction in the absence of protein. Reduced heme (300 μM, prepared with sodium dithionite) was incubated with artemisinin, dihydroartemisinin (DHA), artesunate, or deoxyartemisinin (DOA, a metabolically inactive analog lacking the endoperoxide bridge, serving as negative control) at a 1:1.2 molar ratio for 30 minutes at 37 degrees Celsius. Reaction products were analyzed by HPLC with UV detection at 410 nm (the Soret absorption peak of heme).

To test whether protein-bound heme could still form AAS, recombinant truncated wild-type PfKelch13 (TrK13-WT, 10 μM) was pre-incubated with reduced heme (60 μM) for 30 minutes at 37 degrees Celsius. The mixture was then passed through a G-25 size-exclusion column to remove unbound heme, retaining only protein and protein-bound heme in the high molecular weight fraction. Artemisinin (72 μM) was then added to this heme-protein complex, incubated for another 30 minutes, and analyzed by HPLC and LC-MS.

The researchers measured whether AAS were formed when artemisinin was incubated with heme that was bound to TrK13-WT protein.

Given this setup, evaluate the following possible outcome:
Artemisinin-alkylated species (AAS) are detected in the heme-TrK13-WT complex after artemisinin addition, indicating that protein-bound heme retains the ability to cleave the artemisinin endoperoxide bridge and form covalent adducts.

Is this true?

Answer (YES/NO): YES